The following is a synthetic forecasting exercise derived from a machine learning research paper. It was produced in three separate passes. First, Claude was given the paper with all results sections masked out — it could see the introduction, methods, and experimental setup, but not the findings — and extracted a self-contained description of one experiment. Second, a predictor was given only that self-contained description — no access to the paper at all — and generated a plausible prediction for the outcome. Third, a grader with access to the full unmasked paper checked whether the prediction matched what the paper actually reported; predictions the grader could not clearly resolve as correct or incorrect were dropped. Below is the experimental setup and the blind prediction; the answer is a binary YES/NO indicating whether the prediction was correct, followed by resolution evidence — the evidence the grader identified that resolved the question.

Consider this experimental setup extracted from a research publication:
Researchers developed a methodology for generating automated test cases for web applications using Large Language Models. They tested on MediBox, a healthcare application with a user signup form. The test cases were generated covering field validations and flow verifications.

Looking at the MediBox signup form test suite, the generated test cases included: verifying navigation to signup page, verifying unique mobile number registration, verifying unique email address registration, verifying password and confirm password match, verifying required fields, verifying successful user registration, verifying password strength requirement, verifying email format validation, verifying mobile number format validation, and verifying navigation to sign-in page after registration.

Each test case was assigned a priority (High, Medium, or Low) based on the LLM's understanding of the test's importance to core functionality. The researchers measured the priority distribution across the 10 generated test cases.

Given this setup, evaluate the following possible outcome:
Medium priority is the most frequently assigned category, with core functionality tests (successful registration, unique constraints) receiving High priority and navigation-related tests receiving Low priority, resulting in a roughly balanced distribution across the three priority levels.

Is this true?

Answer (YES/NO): NO